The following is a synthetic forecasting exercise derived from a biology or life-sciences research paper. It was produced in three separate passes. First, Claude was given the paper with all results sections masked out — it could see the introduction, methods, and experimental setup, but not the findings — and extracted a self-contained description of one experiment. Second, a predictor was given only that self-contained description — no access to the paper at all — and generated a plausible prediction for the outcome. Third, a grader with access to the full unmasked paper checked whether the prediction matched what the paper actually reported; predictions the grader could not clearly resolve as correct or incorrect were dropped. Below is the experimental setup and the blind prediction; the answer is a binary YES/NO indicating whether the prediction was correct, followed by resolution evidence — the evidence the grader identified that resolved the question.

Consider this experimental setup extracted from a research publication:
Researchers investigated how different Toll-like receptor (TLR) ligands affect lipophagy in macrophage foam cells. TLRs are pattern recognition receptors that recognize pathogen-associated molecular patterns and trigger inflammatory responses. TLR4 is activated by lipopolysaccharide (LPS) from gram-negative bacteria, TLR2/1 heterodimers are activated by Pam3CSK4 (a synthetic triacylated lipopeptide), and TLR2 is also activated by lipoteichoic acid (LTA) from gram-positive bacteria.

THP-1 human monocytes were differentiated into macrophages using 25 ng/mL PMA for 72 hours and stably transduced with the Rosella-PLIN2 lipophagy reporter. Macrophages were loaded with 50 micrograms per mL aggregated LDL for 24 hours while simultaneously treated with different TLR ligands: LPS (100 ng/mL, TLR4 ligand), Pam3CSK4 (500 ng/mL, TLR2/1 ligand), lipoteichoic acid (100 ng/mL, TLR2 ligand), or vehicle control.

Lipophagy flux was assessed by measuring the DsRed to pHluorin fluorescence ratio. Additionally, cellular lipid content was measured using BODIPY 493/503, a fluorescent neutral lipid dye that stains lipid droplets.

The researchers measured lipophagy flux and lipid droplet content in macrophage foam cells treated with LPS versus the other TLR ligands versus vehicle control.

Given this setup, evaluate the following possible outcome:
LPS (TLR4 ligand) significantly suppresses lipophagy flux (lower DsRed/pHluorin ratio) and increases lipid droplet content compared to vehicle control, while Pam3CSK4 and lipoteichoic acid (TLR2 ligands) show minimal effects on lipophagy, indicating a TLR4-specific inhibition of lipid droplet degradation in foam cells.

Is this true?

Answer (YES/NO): NO